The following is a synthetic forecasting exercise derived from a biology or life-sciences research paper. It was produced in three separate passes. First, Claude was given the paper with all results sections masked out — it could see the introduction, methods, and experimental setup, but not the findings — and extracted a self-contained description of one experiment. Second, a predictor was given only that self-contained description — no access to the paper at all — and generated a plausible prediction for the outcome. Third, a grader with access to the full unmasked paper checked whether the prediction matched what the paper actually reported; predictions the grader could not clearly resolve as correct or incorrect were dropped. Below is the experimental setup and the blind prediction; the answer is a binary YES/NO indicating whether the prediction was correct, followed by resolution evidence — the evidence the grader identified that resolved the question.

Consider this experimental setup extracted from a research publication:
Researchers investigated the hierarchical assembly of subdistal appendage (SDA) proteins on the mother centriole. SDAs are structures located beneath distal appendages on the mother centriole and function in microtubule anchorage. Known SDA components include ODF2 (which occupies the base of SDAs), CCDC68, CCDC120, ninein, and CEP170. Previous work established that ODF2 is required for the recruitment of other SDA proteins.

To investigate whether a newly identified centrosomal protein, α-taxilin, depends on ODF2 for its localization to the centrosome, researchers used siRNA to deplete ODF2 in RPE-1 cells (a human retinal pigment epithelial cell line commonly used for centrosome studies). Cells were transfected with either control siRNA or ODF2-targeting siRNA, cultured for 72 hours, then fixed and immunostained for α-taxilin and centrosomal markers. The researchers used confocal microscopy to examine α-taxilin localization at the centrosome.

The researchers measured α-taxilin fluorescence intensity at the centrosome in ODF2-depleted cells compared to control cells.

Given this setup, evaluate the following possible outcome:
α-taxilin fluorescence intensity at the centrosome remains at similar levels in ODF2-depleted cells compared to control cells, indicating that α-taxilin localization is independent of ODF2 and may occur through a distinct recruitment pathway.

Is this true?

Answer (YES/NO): NO